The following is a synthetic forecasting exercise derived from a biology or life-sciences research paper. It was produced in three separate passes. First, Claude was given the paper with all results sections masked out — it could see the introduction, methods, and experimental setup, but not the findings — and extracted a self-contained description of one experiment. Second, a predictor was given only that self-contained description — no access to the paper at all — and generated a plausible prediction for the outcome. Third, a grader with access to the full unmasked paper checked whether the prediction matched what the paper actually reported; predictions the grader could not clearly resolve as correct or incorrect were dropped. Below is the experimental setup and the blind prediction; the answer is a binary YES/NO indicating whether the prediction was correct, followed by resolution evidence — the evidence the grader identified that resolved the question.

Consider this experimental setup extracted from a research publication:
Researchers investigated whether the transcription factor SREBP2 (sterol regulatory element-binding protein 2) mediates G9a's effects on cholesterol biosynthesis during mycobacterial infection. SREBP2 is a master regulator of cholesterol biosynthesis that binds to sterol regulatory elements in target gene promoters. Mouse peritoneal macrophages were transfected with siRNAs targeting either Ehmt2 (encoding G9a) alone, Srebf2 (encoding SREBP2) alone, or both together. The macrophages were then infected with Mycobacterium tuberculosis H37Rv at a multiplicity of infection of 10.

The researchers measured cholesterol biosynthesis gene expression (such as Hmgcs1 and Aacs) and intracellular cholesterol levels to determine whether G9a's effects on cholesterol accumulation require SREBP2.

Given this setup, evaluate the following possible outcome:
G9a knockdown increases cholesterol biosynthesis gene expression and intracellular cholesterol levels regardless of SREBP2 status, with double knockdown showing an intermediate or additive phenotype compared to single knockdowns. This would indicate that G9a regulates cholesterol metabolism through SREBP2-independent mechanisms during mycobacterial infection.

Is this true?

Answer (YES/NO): NO